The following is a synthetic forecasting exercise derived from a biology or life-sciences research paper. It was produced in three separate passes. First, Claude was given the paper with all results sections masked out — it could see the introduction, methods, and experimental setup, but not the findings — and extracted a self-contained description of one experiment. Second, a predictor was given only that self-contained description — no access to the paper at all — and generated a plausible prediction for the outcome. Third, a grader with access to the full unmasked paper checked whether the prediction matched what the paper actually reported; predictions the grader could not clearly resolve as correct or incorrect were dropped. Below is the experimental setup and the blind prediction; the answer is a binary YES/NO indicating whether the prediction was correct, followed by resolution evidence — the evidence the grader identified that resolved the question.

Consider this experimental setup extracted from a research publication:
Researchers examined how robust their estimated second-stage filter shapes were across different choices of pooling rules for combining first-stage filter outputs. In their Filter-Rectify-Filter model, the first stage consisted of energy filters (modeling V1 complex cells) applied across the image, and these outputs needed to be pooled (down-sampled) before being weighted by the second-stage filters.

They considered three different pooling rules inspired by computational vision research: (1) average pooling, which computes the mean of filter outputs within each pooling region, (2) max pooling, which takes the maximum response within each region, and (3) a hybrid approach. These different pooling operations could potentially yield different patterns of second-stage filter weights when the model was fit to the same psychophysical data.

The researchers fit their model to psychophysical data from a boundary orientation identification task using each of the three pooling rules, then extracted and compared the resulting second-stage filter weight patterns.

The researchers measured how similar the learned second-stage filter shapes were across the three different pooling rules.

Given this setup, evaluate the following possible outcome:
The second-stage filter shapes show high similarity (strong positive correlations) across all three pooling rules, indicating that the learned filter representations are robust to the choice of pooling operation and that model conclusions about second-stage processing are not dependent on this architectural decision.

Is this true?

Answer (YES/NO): YES